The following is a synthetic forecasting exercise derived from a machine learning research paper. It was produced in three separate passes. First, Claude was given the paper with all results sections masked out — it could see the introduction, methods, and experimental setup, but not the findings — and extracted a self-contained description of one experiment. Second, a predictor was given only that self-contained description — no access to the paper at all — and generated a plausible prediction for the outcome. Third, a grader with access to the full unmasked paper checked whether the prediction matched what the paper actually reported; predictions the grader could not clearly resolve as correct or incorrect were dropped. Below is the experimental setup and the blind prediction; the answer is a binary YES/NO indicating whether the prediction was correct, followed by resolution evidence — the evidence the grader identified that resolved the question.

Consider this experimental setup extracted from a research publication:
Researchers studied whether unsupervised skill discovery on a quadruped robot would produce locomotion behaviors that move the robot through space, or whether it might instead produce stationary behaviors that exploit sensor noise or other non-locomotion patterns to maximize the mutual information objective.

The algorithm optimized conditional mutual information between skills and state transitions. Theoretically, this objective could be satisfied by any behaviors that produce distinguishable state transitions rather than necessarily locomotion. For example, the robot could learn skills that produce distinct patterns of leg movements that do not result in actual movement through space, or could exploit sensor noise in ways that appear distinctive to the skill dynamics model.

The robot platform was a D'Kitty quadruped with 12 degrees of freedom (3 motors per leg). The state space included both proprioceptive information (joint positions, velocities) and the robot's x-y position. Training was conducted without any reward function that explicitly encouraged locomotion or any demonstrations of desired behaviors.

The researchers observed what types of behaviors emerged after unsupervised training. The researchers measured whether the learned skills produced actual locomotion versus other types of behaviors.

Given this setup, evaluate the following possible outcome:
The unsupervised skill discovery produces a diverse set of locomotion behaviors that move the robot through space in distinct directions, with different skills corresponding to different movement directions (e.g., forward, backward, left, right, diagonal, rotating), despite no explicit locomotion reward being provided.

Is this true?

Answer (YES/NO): YES